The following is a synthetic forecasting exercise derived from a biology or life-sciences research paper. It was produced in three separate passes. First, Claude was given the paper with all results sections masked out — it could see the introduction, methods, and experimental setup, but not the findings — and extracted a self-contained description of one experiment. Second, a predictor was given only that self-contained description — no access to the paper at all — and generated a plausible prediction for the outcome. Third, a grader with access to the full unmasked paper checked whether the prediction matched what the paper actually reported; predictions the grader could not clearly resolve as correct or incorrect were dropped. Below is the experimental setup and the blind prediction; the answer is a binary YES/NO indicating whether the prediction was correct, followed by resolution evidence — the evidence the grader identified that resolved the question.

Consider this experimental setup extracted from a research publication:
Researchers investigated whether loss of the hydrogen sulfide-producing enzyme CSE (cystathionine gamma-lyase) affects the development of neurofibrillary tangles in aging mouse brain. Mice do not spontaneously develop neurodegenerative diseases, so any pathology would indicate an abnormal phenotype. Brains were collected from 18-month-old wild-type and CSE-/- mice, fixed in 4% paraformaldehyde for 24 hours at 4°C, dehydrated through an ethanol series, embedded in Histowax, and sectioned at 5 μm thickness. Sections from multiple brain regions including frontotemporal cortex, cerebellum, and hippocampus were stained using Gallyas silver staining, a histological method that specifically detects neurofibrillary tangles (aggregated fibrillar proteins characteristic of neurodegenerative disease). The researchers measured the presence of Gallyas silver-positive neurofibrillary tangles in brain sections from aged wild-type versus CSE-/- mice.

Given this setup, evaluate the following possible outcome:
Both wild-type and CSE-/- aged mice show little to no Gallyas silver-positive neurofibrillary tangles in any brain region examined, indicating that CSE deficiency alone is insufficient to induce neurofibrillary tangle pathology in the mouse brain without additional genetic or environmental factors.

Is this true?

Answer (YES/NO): NO